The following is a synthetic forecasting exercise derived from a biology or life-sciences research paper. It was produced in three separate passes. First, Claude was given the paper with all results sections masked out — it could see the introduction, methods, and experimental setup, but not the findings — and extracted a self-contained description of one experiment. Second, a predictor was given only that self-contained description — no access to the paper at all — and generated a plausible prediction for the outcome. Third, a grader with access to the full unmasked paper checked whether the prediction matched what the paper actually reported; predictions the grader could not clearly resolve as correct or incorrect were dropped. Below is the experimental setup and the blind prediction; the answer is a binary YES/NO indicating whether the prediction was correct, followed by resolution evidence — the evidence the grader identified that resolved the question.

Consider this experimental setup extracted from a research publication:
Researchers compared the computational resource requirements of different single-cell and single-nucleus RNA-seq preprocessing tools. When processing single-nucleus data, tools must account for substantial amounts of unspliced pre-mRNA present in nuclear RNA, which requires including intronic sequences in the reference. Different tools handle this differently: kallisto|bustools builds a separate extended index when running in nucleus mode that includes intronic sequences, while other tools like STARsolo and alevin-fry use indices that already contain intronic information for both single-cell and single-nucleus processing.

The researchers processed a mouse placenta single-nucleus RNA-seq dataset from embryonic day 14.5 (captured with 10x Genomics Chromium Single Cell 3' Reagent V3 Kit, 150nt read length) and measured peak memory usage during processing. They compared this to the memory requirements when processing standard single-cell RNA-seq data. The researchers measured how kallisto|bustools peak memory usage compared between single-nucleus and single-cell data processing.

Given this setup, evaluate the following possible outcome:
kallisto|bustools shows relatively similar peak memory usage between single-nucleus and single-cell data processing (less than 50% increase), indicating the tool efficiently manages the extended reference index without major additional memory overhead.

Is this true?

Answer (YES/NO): NO